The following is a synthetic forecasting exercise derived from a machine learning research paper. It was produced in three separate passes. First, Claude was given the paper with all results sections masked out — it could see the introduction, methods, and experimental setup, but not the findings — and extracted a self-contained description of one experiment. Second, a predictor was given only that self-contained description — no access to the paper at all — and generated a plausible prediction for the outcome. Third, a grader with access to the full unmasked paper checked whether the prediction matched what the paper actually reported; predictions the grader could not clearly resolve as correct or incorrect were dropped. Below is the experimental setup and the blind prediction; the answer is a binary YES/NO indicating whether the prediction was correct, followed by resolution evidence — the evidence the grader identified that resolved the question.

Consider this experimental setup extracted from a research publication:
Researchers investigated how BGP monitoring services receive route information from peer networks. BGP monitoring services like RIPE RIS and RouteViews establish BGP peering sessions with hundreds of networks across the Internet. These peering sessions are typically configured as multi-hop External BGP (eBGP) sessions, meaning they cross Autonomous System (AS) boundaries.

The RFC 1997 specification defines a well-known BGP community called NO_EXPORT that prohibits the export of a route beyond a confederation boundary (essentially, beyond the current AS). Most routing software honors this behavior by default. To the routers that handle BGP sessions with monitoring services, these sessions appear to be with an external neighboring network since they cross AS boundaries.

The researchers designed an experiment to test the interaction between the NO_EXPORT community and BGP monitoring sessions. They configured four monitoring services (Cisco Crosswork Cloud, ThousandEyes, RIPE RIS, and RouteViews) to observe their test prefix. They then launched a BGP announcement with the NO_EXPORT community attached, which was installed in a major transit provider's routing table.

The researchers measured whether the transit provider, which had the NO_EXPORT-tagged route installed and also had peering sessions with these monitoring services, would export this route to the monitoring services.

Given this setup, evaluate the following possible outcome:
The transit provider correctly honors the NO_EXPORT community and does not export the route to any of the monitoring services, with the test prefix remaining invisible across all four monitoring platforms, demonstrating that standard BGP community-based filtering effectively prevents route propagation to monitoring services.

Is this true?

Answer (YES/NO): YES